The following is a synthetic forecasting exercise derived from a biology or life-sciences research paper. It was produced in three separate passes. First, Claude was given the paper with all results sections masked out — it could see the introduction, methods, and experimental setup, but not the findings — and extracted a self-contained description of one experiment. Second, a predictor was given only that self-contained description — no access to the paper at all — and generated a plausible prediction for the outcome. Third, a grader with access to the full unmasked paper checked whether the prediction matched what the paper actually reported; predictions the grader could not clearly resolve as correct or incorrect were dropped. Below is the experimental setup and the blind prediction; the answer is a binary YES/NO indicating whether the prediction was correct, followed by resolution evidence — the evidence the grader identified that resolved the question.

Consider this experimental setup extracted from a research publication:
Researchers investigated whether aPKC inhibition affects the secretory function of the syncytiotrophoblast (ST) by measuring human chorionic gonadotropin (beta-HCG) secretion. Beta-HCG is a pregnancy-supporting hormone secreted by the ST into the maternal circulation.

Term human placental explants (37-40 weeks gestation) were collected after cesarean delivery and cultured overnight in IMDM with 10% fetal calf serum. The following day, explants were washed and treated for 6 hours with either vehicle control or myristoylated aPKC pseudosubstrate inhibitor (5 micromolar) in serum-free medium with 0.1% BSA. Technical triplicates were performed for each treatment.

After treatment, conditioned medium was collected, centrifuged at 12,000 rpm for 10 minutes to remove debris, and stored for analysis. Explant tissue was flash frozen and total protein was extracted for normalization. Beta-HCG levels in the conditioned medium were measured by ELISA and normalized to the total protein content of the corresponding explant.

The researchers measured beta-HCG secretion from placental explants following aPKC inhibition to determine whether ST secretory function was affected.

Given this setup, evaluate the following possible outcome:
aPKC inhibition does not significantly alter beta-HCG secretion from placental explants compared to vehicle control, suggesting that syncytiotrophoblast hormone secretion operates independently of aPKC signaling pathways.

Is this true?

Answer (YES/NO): NO